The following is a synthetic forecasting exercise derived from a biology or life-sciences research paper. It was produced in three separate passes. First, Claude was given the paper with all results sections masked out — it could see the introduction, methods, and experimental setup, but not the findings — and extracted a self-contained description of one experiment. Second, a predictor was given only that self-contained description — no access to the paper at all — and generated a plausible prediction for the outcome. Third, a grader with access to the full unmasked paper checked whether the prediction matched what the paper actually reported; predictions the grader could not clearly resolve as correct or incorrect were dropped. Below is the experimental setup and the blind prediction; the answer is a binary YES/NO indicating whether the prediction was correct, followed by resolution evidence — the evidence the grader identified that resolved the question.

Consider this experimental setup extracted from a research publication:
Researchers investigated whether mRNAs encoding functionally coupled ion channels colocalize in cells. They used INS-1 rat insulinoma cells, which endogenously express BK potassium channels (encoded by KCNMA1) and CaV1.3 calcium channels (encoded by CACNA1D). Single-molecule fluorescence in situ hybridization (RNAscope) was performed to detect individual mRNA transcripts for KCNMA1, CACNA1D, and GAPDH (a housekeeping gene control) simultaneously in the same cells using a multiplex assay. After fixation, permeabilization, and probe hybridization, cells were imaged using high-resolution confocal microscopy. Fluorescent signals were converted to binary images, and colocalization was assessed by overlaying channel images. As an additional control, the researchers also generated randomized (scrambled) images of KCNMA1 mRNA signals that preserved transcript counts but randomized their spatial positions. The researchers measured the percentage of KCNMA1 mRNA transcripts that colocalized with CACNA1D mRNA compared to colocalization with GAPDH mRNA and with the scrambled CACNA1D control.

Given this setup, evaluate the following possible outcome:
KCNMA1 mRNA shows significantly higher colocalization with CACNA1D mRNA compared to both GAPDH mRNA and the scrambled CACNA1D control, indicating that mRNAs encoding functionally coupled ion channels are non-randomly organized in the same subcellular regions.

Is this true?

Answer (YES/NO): YES